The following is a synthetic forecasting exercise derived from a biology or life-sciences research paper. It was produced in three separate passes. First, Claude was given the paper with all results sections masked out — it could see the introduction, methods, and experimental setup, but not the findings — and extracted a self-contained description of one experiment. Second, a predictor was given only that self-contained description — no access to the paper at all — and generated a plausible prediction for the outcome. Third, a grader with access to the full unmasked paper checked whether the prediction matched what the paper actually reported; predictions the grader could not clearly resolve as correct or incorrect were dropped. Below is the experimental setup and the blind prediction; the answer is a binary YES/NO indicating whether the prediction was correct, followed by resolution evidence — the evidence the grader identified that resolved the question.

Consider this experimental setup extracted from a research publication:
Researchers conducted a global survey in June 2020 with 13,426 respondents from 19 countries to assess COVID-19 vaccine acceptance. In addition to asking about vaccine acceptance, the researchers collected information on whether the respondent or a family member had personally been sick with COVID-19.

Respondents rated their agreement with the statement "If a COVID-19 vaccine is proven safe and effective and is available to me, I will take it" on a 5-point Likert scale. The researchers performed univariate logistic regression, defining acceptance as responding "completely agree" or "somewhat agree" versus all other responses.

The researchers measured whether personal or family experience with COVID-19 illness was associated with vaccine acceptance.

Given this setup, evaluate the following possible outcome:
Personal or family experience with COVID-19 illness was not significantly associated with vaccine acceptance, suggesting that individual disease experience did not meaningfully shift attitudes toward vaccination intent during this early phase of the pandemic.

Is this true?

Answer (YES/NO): YES